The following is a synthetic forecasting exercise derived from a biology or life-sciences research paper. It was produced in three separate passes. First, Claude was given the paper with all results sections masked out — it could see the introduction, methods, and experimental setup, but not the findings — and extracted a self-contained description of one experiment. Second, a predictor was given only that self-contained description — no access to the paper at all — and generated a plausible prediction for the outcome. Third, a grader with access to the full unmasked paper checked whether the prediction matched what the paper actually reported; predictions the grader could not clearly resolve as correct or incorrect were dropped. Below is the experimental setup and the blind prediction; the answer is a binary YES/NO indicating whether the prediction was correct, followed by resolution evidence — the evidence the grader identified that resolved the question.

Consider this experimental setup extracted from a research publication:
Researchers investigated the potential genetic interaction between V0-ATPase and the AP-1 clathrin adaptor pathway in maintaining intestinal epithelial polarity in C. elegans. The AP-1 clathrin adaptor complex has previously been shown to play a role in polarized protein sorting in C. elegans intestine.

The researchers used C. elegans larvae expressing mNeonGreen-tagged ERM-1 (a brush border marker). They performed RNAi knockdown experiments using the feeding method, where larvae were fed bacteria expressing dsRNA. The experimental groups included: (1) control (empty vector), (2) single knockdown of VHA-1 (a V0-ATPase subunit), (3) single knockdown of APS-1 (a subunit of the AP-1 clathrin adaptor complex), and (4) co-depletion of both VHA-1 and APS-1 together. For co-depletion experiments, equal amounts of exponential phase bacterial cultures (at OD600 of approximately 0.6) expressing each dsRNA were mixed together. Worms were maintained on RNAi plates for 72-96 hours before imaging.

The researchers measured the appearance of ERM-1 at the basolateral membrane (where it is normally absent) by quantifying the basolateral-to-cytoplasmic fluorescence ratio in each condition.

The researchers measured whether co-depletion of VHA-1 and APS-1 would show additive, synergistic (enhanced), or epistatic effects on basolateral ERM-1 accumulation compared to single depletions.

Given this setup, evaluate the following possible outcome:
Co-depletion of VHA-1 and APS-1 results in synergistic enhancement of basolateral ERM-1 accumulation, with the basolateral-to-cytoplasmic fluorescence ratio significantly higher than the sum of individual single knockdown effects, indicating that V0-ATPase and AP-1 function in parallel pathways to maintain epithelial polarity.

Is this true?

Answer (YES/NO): NO